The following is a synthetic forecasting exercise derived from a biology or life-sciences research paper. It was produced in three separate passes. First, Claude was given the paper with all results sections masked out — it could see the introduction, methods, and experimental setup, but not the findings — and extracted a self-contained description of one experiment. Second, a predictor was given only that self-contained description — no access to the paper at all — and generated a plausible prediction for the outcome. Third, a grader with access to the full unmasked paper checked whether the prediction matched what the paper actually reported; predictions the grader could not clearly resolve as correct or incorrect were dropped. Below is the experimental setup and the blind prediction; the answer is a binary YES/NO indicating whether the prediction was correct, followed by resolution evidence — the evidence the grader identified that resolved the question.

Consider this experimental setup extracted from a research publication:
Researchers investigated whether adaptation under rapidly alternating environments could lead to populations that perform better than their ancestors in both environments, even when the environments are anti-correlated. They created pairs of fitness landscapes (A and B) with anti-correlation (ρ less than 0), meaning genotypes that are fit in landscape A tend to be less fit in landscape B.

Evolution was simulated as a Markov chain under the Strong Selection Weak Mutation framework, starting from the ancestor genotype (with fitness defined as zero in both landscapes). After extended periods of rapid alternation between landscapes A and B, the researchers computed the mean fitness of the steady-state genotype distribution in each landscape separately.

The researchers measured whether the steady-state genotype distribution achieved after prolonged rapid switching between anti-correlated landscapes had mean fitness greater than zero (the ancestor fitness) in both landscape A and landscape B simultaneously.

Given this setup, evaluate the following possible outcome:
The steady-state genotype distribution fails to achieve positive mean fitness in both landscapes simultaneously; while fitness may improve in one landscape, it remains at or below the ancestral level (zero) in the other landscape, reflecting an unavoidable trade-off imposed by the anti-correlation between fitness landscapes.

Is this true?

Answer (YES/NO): NO